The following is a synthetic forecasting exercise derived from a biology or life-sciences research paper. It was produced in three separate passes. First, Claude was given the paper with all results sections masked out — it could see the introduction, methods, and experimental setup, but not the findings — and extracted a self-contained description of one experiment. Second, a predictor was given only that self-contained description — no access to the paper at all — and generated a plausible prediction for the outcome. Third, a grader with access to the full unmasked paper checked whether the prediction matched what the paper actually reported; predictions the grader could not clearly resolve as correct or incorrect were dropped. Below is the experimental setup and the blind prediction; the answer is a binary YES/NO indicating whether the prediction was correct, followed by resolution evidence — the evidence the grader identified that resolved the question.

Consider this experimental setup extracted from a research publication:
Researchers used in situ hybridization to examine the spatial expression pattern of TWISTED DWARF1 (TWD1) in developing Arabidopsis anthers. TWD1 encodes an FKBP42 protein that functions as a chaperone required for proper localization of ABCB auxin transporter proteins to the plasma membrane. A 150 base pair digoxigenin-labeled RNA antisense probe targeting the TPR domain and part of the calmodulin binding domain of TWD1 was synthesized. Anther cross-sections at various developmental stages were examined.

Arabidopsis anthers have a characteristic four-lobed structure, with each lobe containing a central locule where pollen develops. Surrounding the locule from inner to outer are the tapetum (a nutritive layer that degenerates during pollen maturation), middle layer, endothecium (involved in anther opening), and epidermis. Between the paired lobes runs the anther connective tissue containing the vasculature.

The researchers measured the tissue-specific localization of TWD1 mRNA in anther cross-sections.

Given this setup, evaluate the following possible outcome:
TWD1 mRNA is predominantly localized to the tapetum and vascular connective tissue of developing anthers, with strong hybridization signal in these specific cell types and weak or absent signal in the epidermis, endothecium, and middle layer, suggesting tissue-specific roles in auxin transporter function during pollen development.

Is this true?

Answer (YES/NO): NO